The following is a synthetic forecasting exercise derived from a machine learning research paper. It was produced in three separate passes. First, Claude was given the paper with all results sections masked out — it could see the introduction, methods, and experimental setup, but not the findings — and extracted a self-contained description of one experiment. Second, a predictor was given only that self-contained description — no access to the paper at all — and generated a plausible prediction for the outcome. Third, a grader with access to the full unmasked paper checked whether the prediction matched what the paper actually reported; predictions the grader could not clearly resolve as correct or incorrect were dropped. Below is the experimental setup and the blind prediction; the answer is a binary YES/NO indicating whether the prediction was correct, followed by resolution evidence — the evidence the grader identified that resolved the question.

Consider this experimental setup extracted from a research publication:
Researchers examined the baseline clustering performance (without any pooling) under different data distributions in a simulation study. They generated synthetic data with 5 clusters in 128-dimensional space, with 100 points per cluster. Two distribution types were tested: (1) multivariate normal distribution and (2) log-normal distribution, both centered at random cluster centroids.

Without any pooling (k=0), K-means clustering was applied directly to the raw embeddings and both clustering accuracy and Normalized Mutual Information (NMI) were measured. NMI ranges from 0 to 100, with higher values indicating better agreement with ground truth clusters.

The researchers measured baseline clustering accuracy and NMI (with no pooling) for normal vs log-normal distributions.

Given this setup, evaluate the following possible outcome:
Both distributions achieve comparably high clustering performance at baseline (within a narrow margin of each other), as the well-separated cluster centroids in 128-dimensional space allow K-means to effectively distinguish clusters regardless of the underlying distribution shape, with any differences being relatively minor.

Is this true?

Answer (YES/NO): NO